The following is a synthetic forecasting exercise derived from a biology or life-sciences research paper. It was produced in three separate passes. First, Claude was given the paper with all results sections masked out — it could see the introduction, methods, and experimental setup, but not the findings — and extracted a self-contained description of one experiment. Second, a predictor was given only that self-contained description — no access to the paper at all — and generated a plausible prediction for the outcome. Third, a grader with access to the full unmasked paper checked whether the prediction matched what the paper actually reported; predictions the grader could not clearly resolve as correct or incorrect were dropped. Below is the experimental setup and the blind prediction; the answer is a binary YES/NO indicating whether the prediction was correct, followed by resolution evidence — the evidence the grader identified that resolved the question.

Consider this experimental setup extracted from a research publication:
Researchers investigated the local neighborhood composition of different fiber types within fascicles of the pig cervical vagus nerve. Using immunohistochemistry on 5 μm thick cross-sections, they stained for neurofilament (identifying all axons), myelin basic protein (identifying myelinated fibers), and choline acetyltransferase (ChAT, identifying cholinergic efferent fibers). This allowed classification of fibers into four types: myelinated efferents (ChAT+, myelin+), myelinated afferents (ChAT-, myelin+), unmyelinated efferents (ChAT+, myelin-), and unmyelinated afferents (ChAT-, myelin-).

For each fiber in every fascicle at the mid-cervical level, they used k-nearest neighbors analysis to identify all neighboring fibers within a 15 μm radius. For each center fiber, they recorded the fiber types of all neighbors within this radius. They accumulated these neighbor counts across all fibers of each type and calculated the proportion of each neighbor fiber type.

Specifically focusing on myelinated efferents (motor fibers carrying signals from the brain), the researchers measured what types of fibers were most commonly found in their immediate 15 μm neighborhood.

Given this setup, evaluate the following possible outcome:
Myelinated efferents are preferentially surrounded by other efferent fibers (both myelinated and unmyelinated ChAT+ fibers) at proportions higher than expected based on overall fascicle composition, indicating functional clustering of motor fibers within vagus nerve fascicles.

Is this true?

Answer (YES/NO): NO